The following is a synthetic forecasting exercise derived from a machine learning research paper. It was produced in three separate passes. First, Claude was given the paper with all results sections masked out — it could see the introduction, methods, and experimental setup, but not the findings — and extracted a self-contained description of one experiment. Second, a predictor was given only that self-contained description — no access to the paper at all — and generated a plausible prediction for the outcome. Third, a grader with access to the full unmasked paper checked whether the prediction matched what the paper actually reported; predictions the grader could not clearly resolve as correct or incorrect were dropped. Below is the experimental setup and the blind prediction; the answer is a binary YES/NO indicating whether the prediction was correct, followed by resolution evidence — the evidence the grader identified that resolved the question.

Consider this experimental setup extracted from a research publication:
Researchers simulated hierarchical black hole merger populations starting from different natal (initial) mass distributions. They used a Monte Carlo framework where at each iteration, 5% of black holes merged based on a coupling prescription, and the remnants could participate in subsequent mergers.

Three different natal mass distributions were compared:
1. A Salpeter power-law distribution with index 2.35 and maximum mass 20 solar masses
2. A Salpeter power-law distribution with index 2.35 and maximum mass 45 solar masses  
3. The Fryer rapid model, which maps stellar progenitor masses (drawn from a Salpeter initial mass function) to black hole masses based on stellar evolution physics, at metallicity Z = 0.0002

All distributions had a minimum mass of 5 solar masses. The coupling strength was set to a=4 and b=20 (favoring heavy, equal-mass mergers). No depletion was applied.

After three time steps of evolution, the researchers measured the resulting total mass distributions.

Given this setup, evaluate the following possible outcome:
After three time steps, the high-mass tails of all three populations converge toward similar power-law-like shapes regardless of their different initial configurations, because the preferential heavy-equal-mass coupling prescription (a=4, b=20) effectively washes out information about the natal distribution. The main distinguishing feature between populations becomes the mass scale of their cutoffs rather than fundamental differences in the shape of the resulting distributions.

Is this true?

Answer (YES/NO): NO